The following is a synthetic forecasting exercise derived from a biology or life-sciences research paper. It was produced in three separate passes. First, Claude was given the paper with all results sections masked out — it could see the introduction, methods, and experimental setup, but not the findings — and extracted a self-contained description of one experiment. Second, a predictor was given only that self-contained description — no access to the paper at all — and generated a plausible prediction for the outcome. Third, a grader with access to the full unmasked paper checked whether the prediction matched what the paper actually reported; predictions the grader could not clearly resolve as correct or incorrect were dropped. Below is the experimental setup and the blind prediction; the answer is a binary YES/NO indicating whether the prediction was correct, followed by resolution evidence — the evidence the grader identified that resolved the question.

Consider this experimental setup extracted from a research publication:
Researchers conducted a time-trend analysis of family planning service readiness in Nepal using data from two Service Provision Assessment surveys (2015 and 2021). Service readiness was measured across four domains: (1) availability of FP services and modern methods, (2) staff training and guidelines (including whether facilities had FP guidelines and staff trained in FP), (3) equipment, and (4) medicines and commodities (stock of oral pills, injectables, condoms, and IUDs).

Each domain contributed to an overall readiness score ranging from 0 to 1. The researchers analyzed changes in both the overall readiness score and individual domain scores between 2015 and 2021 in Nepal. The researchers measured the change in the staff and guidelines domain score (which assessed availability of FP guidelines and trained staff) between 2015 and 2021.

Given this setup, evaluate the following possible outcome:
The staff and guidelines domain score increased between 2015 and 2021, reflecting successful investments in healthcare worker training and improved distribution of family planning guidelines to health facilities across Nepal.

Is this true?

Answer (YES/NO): NO